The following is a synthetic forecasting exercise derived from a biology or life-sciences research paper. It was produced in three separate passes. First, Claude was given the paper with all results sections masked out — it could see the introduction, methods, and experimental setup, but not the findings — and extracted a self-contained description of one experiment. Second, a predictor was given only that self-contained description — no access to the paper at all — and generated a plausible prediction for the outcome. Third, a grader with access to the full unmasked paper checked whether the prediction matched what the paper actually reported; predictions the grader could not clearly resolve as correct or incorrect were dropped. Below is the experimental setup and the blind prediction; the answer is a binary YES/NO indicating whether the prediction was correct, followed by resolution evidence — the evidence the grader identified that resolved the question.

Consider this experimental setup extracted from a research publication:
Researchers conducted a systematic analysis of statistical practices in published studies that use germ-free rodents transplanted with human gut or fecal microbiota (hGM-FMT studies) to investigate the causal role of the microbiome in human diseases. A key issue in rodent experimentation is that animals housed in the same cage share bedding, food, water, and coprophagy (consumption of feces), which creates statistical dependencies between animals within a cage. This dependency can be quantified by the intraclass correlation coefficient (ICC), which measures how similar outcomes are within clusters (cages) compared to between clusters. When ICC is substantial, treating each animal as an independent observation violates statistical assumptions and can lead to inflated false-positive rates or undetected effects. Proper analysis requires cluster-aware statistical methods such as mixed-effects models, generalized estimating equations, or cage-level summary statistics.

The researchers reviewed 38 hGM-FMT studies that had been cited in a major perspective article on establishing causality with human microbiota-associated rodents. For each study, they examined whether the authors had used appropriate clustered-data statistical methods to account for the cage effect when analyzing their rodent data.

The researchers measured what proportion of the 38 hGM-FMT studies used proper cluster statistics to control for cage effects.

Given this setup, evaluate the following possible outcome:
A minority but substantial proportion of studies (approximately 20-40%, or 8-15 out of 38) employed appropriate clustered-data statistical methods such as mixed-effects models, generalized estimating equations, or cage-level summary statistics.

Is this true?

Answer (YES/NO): NO